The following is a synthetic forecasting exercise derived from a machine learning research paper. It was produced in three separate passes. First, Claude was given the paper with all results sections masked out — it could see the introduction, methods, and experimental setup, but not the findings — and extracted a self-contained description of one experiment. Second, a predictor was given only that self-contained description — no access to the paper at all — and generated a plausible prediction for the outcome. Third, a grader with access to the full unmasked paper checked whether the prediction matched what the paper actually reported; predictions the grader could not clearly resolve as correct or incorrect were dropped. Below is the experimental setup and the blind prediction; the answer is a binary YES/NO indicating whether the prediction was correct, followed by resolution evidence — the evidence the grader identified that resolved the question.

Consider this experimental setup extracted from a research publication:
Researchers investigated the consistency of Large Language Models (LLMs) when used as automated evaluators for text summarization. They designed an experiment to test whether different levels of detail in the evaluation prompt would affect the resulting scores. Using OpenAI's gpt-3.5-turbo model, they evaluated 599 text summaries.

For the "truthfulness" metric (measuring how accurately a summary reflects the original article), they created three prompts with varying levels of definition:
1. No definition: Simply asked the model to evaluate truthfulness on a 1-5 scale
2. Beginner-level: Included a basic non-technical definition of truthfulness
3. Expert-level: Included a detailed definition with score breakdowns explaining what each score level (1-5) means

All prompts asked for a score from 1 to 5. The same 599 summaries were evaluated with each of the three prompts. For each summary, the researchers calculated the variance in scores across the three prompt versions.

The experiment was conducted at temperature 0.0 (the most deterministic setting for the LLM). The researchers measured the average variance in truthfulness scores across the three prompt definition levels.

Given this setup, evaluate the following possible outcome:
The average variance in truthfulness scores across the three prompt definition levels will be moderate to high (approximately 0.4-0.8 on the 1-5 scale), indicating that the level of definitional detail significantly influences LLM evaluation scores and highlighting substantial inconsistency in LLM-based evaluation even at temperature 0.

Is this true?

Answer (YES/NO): NO